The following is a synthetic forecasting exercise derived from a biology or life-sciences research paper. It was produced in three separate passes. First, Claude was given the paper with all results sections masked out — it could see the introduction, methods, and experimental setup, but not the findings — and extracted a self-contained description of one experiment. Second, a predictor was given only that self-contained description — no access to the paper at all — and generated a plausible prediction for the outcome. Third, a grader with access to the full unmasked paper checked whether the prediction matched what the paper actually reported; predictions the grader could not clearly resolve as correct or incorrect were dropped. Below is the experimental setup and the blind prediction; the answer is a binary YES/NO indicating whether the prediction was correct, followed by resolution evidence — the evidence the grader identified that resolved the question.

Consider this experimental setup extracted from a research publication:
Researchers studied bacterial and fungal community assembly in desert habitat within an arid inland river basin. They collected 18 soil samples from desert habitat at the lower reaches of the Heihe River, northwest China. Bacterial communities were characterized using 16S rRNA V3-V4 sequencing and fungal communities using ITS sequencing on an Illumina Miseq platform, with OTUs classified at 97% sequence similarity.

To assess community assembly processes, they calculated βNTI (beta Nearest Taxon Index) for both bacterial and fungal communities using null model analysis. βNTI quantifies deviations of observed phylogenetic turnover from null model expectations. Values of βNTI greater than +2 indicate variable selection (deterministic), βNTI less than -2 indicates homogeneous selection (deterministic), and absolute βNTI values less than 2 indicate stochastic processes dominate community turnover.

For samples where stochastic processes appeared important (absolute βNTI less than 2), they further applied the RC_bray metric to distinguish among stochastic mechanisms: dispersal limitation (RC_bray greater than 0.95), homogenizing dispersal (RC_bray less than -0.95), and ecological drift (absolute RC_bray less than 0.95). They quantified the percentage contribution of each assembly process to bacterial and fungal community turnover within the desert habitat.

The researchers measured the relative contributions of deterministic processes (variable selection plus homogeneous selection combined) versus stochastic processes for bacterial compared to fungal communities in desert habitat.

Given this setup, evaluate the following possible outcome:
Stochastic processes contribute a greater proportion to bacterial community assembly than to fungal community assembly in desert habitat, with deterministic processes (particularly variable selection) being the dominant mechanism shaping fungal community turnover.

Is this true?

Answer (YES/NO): NO